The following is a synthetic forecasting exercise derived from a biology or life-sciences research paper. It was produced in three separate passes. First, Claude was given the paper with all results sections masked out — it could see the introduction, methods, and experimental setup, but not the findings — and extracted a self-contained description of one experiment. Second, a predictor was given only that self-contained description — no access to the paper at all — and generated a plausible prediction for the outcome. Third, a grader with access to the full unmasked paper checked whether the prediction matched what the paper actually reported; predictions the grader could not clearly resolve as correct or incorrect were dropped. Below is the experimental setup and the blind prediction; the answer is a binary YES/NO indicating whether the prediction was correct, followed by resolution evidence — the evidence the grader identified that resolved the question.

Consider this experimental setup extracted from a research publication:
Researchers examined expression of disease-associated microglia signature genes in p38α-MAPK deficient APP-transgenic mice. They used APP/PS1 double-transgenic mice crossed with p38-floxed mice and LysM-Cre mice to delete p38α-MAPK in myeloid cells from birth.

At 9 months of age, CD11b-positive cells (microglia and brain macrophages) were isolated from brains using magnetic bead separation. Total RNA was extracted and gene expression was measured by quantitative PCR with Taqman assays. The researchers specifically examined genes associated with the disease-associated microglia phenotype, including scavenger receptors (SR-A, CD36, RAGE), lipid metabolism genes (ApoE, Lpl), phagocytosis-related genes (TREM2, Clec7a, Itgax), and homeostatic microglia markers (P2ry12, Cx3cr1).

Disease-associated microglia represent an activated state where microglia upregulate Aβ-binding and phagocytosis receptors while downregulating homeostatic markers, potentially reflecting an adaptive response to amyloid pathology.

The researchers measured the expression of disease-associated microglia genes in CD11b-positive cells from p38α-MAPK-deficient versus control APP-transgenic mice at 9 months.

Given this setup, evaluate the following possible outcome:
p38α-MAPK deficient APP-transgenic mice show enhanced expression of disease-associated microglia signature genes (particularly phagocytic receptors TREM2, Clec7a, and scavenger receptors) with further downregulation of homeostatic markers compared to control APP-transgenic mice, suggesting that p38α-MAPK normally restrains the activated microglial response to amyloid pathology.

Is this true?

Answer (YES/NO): NO